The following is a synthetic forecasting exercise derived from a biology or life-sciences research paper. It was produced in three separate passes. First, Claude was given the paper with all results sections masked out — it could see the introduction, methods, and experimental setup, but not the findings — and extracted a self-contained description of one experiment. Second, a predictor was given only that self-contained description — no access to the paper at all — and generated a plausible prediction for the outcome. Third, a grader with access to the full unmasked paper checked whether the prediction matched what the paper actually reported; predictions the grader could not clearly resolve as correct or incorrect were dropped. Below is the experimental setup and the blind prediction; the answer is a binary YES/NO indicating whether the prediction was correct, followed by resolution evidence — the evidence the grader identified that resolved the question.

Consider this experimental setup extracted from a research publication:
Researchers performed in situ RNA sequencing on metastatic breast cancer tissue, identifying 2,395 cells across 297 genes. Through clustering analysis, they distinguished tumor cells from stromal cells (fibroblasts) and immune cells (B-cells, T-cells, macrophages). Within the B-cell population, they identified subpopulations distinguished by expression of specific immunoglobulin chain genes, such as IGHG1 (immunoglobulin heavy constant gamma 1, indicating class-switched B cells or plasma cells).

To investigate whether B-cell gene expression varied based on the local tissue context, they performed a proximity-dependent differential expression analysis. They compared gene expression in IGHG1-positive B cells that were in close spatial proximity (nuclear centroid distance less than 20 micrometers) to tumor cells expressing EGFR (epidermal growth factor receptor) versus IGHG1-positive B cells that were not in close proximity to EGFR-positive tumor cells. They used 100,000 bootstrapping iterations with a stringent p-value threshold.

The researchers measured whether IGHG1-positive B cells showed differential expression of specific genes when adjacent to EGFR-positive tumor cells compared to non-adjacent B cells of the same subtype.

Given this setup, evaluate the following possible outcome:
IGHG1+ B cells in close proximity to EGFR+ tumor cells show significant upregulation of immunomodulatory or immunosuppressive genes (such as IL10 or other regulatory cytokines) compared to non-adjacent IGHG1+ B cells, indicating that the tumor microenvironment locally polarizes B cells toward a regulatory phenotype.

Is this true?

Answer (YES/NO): NO